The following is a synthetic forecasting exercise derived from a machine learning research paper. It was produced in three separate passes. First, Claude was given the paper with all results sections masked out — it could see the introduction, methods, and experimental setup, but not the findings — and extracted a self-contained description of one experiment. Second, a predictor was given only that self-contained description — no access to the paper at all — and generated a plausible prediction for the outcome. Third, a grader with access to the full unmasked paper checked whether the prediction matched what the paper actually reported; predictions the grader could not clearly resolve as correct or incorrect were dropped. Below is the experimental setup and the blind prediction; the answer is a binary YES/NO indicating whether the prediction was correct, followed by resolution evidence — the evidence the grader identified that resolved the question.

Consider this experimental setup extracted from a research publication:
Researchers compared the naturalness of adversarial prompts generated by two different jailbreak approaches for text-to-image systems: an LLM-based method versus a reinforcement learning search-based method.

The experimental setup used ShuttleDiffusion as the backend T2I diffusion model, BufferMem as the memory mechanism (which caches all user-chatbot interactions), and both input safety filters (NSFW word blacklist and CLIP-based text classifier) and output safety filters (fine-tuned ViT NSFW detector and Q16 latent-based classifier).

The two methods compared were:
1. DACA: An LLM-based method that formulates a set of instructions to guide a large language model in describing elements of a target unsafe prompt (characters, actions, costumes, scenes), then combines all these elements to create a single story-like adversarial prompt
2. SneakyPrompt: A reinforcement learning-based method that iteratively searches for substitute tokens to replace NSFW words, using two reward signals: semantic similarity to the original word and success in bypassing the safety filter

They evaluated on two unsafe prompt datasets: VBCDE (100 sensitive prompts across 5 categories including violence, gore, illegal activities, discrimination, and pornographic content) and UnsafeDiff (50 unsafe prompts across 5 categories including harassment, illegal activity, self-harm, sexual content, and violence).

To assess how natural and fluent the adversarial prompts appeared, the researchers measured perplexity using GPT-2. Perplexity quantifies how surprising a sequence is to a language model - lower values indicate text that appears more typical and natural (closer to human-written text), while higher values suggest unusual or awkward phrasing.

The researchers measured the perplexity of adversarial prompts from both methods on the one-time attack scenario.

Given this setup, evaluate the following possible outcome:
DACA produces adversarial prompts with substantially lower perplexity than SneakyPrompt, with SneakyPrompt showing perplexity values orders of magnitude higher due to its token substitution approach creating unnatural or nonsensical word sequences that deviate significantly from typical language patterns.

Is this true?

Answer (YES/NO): YES